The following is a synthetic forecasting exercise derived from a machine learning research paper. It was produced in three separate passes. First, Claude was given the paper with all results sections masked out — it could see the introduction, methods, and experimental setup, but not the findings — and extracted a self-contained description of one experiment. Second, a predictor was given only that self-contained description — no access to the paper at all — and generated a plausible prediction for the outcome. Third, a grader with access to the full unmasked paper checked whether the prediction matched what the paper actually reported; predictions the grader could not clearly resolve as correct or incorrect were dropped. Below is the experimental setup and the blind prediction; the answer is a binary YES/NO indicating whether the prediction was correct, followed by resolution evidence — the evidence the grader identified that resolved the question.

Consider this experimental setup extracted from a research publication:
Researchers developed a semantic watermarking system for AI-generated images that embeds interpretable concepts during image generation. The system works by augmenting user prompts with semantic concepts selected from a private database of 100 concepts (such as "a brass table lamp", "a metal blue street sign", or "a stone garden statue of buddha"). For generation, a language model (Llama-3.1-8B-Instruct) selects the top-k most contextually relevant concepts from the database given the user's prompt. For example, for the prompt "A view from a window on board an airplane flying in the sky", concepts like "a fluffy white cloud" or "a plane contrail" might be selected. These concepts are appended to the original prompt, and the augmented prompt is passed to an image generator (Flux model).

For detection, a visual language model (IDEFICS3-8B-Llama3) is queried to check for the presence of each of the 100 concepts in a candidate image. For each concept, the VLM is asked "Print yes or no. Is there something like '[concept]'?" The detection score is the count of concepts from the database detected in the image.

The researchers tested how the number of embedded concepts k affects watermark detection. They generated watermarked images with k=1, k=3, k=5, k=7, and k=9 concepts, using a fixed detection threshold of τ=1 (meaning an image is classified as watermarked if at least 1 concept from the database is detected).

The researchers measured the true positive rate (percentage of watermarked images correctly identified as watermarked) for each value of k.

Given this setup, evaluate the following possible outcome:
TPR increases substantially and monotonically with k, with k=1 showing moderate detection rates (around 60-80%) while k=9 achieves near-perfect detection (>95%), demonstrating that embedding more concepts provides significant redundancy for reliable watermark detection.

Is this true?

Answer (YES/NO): NO